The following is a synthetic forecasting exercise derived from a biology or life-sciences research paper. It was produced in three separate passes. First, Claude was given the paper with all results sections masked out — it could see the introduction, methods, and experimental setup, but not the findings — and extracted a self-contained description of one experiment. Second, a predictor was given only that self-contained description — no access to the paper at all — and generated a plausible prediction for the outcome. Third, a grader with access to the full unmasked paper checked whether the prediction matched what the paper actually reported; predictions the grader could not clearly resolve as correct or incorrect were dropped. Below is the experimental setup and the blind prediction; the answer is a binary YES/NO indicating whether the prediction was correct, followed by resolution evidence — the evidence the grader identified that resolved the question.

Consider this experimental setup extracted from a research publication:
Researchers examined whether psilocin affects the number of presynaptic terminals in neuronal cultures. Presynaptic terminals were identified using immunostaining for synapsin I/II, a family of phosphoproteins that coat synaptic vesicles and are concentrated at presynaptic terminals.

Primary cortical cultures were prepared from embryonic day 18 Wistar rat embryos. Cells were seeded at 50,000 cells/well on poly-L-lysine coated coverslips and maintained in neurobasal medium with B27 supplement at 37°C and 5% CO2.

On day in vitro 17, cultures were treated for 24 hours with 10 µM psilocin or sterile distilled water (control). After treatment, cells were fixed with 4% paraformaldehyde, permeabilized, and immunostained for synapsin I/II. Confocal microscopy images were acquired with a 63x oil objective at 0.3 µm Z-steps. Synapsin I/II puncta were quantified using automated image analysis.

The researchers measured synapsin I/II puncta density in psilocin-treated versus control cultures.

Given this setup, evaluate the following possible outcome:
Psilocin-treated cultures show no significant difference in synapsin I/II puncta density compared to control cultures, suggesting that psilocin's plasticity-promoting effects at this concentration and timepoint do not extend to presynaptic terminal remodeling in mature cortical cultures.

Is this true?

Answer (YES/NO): YES